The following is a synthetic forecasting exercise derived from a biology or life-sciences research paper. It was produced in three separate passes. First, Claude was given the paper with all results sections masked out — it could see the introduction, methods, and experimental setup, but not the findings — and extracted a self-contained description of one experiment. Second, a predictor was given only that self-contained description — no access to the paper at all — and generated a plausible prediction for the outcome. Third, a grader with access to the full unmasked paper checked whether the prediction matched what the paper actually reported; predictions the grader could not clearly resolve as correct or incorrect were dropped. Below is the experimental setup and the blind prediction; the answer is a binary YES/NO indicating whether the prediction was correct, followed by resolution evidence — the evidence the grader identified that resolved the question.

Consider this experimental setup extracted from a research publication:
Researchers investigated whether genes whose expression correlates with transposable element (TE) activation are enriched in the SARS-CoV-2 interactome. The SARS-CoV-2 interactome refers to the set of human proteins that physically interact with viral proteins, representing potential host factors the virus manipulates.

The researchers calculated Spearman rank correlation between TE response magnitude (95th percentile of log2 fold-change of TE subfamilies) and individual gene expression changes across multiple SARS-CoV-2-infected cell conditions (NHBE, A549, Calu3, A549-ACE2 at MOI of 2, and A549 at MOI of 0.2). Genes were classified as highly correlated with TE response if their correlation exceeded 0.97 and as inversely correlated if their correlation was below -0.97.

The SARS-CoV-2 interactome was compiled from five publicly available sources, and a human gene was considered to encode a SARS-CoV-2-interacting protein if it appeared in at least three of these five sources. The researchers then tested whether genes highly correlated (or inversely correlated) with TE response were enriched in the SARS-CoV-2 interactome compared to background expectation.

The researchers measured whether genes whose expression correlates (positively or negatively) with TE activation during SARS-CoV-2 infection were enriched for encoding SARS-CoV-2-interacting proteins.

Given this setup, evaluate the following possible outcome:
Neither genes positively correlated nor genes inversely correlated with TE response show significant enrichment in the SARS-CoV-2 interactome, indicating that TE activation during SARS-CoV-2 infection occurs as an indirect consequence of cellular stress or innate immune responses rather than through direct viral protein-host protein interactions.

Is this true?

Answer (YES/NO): NO